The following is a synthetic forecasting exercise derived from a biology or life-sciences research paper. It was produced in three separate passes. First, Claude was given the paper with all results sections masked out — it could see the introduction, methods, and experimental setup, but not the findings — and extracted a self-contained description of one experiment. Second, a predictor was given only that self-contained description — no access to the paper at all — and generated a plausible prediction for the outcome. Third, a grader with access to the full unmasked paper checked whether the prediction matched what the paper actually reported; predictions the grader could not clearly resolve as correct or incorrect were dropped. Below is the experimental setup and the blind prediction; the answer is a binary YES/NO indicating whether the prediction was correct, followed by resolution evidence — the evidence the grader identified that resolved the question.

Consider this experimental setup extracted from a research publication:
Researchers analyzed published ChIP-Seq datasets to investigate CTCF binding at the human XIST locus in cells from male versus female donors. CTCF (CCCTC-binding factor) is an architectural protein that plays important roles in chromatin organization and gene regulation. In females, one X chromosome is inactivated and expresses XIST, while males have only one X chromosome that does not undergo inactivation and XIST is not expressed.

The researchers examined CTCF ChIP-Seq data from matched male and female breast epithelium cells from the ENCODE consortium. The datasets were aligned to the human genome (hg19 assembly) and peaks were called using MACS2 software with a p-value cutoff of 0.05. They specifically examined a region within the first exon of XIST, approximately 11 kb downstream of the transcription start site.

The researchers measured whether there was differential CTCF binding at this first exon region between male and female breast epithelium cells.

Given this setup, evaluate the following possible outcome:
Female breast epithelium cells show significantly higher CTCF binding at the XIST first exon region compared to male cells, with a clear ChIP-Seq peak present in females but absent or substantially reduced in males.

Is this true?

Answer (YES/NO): YES